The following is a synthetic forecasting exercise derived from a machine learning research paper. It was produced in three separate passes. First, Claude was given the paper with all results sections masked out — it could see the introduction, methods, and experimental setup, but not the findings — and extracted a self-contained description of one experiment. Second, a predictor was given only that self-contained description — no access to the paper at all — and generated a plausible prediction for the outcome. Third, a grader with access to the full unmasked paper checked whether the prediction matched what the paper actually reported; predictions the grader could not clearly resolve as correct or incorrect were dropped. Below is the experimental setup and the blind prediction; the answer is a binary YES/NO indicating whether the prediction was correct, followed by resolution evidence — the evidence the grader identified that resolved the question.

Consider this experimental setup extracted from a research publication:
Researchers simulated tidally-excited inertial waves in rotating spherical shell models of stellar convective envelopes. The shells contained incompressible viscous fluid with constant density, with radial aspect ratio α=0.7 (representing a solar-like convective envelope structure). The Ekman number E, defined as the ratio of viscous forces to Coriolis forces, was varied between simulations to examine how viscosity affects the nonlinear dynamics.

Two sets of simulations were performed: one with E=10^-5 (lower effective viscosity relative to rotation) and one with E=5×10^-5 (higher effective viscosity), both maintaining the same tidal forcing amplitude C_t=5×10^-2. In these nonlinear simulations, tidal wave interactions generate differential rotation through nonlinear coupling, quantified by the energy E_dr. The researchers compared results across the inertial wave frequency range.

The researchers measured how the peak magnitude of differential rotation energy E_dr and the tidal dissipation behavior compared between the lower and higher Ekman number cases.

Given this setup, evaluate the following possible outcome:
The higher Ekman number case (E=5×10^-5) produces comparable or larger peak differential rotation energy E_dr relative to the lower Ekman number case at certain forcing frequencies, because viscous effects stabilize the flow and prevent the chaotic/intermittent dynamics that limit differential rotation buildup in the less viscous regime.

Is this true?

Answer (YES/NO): NO